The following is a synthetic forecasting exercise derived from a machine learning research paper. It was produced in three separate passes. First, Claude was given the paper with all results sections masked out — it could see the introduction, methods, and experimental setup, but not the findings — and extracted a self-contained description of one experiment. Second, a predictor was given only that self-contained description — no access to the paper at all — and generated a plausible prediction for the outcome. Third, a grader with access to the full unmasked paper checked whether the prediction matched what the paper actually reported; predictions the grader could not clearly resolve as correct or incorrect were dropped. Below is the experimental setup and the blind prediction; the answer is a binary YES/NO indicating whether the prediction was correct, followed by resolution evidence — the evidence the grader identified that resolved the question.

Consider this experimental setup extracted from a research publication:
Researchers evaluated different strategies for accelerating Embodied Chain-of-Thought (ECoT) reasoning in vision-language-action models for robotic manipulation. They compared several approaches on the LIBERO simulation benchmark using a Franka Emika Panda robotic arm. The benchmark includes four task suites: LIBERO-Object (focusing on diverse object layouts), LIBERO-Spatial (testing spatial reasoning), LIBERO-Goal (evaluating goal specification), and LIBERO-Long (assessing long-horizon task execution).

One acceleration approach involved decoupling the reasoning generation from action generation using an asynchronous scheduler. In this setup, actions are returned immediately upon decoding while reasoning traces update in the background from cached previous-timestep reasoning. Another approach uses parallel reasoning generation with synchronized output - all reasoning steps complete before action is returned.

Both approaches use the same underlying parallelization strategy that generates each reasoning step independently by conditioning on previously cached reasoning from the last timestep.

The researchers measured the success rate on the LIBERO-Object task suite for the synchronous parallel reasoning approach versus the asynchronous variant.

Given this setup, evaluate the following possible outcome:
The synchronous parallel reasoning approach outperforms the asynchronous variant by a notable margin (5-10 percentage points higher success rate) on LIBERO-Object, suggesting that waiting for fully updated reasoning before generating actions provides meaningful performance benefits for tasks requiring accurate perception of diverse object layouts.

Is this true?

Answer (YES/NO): YES